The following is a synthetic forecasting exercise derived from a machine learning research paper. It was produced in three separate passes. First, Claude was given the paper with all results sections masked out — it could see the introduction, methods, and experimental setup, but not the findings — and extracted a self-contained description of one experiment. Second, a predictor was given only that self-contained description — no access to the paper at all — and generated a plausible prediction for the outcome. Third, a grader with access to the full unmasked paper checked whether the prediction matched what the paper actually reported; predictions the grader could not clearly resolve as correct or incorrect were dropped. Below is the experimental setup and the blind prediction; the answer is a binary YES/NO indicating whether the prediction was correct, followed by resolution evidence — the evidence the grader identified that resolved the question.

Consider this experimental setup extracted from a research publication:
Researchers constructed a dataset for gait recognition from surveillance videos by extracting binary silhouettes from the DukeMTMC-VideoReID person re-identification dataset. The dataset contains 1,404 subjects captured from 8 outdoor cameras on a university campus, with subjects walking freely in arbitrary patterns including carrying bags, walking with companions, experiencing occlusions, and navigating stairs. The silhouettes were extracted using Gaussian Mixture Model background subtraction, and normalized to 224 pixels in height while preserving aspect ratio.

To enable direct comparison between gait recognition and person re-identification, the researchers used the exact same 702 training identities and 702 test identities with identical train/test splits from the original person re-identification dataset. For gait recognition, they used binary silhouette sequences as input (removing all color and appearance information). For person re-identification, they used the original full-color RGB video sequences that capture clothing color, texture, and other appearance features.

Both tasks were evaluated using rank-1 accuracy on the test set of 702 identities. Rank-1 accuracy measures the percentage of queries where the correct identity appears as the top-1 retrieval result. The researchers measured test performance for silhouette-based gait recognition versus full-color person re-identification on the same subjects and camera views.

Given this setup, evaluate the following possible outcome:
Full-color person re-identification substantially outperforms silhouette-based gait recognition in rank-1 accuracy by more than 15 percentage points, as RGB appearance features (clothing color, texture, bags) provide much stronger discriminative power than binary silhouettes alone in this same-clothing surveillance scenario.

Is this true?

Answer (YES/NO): YES